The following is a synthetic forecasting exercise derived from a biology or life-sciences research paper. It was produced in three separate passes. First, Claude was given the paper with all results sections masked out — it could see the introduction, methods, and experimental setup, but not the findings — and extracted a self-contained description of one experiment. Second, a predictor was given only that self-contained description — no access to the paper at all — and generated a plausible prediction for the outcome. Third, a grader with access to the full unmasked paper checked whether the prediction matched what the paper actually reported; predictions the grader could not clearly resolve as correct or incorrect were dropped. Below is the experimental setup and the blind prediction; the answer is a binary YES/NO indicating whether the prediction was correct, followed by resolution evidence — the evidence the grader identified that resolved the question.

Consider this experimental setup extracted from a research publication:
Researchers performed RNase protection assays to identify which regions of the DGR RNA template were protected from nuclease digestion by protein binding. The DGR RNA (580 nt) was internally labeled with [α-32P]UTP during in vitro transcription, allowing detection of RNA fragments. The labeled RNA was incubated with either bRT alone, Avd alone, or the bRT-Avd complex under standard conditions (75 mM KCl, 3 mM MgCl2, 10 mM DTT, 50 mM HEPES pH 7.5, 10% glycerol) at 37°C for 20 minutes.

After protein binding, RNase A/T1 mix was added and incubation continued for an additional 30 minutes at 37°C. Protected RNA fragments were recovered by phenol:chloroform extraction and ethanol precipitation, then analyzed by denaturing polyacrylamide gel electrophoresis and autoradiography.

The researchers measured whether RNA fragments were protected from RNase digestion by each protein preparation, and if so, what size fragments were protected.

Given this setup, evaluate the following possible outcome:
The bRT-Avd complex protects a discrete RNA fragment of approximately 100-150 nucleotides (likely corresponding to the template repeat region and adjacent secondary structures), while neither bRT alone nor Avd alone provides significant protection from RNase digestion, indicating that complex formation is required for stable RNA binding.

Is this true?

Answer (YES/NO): NO